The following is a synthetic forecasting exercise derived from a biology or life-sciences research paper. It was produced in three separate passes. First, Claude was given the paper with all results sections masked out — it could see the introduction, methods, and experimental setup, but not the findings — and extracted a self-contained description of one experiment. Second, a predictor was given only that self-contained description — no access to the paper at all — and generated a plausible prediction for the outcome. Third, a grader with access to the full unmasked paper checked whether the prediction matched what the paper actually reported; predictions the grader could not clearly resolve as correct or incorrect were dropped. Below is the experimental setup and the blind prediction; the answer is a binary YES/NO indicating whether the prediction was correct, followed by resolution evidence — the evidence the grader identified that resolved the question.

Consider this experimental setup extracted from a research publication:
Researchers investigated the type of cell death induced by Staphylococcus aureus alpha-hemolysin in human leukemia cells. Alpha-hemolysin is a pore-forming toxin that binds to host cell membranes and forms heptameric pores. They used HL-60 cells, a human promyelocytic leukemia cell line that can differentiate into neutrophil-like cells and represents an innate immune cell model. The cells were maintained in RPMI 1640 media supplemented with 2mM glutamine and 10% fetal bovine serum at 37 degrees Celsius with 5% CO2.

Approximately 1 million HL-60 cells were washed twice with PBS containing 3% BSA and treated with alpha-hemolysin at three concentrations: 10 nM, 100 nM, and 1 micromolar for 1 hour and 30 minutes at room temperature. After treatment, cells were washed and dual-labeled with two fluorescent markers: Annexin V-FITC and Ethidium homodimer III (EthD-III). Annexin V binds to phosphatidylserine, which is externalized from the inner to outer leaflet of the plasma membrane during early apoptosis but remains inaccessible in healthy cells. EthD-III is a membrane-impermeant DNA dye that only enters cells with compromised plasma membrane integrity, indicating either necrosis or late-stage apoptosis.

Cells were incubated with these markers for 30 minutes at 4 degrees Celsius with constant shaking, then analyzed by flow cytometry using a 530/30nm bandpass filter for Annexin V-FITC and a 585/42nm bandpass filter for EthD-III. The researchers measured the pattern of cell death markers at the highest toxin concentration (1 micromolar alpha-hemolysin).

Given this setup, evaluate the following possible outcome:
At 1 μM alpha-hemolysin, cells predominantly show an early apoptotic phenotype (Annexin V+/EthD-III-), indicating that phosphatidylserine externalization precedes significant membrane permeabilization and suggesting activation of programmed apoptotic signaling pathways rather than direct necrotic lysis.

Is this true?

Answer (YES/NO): NO